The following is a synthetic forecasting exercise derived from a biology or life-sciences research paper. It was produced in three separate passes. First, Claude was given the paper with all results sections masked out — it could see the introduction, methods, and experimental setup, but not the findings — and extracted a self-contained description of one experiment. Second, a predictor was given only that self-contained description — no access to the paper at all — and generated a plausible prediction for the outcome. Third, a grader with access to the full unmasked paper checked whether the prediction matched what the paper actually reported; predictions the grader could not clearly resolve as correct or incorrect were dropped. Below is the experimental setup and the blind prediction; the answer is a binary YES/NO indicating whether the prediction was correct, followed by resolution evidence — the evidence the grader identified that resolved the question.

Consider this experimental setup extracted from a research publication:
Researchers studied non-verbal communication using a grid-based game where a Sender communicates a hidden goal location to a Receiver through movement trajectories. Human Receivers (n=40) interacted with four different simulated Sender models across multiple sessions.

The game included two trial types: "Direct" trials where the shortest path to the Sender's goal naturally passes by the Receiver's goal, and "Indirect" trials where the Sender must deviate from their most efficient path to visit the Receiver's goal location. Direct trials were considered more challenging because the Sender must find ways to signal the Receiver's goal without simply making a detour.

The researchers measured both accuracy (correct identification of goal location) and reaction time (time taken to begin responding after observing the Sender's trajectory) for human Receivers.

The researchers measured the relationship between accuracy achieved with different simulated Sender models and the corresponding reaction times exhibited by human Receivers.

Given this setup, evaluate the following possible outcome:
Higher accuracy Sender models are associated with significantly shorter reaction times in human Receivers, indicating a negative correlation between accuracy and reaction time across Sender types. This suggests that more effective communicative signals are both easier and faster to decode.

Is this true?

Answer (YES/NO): YES